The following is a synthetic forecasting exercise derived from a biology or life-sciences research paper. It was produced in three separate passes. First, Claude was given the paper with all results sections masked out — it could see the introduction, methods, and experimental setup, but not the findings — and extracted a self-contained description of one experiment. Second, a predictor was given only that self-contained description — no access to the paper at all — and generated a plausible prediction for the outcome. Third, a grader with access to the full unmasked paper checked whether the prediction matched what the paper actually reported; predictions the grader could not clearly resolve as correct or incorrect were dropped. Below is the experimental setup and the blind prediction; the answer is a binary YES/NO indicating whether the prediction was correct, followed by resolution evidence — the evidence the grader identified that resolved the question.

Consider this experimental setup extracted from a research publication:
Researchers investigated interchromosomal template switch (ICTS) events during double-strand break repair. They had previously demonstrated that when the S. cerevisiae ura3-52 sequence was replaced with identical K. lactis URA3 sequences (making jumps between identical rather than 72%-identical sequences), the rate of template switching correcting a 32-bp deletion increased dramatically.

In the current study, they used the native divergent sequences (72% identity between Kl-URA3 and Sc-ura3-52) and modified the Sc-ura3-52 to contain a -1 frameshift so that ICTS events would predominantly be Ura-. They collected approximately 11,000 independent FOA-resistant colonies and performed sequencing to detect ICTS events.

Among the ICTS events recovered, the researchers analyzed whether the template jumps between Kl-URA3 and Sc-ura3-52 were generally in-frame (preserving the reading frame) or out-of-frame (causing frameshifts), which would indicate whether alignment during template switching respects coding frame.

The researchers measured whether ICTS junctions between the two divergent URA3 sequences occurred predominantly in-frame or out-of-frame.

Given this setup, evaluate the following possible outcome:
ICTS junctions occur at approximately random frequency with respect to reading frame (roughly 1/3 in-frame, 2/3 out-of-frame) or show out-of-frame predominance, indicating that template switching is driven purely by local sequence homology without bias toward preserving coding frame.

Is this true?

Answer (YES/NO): NO